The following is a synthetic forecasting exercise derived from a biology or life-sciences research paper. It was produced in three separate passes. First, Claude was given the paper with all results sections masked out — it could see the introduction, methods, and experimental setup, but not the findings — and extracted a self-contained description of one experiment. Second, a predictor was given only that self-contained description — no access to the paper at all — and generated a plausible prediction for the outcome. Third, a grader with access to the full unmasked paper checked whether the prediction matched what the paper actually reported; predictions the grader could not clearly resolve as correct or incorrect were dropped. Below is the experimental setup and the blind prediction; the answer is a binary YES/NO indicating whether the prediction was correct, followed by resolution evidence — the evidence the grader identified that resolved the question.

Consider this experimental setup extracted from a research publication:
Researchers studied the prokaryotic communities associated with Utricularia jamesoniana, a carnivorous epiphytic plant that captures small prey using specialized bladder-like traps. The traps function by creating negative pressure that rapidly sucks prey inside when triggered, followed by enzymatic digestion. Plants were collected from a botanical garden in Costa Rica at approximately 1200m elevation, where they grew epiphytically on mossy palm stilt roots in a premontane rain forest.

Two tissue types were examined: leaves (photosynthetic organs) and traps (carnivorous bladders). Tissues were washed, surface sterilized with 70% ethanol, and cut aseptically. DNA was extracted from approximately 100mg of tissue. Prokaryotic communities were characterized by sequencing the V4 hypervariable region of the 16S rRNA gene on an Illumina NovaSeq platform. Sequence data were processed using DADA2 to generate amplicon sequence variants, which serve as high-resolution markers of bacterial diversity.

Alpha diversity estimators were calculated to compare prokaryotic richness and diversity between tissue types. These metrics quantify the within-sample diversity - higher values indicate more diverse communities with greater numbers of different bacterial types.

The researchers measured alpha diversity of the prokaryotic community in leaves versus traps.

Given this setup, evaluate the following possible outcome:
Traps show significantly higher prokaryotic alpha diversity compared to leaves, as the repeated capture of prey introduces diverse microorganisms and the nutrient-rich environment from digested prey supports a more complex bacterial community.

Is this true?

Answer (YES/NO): YES